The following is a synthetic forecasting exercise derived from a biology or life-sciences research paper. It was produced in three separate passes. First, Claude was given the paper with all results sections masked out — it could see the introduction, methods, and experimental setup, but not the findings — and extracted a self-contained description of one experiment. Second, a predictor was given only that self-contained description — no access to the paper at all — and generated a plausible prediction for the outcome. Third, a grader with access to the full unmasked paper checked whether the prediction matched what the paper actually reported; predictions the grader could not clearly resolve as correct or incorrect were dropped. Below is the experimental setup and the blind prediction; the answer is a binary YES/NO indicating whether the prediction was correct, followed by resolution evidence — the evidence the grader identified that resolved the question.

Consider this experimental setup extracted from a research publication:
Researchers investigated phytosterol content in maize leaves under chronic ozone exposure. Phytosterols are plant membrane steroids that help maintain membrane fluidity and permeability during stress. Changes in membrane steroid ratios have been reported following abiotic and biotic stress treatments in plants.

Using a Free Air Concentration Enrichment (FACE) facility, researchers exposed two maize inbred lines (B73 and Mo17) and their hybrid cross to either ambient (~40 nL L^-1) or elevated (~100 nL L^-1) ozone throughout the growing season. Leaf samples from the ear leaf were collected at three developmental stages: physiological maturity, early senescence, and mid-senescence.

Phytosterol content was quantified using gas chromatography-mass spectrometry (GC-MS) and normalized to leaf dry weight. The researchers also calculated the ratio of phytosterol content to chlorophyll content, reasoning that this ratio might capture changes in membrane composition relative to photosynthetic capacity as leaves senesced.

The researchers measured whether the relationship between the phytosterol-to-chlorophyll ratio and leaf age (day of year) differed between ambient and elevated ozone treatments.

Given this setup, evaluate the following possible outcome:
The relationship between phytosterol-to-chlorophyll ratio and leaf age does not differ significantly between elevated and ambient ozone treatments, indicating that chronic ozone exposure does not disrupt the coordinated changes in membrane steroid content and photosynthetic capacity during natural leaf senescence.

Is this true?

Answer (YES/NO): NO